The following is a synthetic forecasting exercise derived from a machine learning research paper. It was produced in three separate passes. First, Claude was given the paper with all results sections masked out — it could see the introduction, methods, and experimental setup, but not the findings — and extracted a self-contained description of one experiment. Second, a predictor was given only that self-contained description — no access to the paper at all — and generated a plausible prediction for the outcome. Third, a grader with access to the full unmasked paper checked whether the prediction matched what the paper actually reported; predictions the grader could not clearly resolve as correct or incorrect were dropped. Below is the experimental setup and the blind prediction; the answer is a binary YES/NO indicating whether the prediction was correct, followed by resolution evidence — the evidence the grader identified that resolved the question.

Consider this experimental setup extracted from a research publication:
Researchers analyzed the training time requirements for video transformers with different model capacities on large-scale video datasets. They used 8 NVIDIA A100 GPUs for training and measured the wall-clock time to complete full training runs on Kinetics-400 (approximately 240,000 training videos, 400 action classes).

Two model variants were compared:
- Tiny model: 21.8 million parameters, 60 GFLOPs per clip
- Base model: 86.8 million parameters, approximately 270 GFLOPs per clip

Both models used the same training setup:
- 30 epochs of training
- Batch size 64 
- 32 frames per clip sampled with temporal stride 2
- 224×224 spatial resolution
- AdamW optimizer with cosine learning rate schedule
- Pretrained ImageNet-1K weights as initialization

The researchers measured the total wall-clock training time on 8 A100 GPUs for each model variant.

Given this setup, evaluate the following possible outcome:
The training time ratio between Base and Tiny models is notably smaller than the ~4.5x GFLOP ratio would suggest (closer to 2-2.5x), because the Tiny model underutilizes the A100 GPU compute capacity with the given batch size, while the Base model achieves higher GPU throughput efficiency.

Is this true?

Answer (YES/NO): YES